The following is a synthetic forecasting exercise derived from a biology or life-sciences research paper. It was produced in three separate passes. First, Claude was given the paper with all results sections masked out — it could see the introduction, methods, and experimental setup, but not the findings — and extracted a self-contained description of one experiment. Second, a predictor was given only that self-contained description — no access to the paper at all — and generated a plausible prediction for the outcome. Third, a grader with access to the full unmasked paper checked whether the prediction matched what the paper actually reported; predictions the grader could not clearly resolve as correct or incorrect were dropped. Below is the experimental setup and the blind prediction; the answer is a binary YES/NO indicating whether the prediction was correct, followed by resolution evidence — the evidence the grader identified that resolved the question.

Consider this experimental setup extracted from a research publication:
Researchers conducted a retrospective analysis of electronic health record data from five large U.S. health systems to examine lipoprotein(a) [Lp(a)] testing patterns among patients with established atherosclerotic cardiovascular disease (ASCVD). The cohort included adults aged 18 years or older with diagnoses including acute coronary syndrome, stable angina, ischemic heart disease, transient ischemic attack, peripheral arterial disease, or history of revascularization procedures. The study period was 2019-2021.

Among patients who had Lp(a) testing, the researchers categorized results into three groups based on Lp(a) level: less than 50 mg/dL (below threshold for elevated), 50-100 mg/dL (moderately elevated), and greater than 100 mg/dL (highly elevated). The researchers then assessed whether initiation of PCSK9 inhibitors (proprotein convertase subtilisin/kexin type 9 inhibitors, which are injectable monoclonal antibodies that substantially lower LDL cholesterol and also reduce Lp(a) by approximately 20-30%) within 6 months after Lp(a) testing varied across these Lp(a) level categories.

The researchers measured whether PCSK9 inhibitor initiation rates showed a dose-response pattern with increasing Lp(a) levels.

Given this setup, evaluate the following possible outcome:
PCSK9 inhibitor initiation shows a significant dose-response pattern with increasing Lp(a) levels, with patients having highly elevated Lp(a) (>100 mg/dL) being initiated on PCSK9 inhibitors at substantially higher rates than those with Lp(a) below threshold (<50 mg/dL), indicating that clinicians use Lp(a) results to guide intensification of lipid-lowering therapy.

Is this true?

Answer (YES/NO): YES